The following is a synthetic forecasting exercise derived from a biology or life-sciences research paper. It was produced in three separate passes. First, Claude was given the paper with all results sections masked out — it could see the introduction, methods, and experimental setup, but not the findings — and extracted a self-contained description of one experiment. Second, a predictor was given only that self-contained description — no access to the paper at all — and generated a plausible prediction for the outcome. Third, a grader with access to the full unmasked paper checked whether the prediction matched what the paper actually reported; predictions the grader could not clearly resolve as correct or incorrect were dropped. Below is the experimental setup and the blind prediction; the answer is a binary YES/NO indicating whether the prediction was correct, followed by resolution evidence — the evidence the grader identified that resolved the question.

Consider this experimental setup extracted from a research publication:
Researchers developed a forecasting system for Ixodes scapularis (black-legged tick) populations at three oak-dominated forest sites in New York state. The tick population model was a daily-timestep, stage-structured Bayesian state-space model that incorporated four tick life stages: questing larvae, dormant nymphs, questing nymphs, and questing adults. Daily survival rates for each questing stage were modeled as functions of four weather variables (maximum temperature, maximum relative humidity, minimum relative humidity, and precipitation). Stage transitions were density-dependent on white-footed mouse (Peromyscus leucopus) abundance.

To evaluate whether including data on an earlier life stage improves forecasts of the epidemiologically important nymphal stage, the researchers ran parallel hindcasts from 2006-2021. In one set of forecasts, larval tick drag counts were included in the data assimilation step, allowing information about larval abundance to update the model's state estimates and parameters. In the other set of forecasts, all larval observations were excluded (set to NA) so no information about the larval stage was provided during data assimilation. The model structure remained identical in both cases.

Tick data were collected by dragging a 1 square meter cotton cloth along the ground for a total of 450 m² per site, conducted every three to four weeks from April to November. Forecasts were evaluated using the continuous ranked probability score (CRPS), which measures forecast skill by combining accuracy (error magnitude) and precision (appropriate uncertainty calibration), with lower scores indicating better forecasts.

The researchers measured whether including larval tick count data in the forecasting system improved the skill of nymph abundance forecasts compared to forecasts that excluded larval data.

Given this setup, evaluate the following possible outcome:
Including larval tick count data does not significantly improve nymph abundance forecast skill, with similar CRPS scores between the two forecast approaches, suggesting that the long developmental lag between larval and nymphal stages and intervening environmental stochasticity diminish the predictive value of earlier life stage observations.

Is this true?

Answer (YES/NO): YES